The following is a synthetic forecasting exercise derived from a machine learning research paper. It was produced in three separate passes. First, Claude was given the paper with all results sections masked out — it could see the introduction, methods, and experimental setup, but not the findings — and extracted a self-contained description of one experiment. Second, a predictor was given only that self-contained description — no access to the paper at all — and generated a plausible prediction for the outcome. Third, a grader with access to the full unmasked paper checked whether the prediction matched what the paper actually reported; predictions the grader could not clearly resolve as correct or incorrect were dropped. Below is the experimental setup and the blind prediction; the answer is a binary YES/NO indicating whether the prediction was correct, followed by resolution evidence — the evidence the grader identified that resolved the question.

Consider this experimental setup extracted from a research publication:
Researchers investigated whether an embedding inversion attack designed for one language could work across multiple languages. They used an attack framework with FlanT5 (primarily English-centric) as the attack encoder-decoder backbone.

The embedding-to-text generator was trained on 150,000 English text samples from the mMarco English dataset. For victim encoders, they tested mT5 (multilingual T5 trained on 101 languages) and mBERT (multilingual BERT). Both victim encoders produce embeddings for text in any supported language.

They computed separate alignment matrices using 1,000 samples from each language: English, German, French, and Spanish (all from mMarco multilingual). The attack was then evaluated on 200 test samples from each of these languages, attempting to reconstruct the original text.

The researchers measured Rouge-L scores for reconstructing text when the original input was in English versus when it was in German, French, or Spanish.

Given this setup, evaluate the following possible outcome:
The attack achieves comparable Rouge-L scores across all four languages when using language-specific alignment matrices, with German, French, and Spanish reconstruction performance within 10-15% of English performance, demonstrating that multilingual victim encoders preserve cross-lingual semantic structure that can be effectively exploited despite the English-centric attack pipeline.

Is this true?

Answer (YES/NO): NO